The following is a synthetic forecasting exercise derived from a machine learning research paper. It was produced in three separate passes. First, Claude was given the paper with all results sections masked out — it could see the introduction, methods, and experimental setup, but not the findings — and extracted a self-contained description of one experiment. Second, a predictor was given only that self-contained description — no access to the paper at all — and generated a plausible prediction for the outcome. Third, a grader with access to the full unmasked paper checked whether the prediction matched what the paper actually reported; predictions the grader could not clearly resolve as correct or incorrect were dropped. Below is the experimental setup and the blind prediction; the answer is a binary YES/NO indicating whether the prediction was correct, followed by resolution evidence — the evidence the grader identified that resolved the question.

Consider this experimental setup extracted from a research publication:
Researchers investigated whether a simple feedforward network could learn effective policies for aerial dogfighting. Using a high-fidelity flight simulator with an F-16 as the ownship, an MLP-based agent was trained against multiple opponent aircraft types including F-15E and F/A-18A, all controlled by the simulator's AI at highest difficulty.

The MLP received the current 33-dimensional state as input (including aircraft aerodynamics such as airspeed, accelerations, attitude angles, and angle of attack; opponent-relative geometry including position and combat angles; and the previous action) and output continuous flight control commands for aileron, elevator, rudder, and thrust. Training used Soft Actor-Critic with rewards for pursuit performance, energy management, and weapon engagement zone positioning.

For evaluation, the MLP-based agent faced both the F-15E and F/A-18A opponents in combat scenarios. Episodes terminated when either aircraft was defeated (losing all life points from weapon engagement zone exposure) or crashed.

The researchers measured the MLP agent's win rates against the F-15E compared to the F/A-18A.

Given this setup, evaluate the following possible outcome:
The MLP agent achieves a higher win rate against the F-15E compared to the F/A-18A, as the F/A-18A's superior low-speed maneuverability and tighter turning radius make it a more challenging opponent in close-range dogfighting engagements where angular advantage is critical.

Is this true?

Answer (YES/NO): YES